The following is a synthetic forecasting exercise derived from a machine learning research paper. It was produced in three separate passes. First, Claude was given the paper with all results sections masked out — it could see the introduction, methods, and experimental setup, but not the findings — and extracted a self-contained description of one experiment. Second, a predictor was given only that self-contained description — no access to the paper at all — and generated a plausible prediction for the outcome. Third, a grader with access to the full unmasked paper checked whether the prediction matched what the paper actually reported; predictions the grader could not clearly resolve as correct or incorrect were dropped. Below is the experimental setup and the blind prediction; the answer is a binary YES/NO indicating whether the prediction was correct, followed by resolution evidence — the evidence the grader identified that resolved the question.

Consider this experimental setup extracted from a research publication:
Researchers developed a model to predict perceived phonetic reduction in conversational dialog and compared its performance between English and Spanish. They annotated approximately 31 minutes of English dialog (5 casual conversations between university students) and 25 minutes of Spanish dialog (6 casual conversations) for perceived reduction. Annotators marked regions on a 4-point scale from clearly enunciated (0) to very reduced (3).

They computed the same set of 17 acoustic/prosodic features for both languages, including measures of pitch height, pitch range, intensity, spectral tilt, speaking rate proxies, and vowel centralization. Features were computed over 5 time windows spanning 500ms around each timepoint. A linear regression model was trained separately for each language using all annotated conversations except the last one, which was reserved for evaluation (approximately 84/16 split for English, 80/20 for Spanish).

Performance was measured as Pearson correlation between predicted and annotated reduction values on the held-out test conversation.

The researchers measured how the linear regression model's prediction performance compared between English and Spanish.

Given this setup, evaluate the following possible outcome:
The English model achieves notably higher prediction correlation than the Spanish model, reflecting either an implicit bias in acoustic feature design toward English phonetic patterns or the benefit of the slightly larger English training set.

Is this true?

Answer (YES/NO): YES